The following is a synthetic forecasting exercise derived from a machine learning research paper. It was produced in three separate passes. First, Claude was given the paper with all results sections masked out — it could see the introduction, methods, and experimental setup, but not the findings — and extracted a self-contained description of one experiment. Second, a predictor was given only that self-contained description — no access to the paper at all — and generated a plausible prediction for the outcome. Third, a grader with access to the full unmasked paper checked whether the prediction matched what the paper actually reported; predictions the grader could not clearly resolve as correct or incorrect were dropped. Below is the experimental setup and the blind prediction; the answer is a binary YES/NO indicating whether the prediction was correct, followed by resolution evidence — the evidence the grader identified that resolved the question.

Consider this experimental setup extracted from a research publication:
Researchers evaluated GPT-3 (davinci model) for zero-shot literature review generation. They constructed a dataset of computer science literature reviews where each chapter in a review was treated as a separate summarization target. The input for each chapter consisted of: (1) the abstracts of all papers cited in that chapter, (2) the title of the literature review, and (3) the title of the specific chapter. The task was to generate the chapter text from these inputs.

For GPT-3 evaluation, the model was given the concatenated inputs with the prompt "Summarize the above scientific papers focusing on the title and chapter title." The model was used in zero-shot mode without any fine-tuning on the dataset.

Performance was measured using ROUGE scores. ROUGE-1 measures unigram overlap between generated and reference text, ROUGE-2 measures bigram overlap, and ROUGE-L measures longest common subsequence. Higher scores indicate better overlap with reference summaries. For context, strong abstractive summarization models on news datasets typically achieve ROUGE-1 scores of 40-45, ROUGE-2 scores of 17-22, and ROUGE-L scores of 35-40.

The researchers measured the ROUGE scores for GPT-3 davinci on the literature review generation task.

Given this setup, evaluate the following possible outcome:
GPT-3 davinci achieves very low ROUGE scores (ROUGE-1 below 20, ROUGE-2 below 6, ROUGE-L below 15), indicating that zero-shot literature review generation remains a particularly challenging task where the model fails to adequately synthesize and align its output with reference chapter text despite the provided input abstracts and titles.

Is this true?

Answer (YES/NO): YES